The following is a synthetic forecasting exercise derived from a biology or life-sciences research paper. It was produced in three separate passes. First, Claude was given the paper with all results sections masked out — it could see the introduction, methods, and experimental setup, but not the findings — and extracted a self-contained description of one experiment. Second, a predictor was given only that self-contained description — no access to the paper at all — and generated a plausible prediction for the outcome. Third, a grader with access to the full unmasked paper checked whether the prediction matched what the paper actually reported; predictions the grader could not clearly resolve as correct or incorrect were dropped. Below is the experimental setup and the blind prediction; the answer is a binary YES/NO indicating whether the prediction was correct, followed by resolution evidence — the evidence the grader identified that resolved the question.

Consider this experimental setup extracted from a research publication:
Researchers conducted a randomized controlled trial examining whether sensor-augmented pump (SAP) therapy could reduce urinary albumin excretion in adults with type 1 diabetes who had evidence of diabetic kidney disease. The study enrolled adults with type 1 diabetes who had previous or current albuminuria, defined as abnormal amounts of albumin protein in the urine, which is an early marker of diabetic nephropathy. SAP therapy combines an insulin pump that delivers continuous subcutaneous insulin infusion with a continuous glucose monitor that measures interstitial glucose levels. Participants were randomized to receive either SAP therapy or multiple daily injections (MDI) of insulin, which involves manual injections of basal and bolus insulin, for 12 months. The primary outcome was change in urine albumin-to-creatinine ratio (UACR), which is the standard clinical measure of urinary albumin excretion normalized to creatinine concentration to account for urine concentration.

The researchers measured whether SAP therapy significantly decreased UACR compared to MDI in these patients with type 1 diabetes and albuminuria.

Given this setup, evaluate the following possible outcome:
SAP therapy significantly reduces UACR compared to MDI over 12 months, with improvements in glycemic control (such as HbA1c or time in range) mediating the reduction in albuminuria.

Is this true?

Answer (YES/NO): NO